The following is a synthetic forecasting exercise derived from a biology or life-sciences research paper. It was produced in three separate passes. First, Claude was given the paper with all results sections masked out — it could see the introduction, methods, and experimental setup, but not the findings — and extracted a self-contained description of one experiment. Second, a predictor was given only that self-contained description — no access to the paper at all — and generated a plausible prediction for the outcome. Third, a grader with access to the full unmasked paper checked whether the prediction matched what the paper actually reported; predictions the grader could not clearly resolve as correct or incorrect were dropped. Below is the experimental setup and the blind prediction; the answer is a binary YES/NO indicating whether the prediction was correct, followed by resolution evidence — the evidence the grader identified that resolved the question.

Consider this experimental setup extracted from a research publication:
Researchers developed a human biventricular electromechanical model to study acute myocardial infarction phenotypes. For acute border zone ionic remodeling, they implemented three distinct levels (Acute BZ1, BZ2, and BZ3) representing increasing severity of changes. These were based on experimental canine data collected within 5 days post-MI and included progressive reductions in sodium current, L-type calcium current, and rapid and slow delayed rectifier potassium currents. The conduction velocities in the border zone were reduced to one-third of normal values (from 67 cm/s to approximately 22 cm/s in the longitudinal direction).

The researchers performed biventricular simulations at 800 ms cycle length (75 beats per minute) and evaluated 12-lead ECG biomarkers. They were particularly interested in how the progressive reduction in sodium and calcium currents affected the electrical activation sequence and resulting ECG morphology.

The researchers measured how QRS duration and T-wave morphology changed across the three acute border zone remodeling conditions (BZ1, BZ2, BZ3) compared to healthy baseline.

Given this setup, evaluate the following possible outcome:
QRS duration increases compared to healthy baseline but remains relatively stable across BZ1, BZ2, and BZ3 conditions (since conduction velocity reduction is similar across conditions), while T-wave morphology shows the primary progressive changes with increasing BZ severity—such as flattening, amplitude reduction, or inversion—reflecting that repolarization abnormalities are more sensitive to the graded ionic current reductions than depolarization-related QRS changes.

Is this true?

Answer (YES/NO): NO